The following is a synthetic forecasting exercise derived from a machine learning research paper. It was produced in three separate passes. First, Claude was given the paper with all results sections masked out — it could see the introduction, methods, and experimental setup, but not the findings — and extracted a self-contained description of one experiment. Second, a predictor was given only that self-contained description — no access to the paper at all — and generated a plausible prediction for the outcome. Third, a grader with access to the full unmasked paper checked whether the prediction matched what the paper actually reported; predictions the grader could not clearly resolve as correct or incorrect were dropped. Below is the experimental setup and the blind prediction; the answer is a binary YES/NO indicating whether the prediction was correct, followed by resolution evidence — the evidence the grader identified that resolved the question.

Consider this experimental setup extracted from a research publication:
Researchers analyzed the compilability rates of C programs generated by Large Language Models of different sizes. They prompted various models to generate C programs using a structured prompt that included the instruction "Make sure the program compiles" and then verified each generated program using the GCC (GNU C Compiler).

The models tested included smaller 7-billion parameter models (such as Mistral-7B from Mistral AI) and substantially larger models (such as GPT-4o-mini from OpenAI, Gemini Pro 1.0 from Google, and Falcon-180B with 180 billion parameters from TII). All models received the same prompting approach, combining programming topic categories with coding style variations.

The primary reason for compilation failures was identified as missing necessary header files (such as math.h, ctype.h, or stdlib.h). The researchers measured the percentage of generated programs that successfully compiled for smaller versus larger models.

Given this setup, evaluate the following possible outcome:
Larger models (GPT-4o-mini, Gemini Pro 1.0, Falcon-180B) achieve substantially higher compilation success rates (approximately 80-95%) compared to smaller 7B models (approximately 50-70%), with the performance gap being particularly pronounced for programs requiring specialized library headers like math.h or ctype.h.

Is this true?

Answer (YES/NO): NO